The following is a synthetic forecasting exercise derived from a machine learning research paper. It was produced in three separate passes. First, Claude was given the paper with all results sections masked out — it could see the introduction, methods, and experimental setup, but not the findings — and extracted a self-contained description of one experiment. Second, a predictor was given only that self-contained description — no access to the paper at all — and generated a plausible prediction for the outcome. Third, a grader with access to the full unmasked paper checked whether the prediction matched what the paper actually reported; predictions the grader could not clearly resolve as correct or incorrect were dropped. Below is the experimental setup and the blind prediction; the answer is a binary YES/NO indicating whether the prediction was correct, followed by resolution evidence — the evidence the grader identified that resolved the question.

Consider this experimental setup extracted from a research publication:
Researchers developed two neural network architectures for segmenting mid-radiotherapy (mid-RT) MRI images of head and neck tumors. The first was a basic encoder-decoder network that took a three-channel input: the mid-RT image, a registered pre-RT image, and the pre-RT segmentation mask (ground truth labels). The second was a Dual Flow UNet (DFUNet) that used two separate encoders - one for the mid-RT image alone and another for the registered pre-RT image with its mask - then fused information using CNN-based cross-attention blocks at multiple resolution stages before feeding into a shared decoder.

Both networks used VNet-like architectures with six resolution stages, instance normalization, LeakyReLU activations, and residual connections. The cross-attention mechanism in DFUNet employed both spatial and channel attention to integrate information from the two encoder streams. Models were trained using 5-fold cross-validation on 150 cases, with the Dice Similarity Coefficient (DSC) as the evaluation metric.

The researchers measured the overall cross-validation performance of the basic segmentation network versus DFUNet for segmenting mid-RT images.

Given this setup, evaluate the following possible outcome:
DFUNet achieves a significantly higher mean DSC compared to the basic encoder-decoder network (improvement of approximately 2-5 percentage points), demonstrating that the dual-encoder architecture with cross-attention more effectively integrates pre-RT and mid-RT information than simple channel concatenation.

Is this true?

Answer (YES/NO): NO